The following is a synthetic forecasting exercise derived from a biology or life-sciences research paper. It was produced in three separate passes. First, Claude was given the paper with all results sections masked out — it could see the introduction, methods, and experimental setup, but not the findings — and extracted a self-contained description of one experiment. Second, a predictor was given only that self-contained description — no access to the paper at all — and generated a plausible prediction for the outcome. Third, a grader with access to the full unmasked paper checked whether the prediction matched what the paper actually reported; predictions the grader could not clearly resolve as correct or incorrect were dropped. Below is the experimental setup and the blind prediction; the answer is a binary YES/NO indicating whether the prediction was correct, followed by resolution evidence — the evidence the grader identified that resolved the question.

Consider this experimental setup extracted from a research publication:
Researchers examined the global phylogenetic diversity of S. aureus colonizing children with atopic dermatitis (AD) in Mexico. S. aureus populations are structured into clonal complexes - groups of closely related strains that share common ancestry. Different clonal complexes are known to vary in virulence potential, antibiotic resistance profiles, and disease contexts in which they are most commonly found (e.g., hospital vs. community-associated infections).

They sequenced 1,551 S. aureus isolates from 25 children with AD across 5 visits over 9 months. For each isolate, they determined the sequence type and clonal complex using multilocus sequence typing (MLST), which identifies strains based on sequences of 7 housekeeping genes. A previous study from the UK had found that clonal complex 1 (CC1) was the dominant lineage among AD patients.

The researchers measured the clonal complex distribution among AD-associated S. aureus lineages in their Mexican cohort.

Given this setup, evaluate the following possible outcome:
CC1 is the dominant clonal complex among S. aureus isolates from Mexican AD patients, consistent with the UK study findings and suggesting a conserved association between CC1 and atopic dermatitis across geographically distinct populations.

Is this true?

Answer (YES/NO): NO